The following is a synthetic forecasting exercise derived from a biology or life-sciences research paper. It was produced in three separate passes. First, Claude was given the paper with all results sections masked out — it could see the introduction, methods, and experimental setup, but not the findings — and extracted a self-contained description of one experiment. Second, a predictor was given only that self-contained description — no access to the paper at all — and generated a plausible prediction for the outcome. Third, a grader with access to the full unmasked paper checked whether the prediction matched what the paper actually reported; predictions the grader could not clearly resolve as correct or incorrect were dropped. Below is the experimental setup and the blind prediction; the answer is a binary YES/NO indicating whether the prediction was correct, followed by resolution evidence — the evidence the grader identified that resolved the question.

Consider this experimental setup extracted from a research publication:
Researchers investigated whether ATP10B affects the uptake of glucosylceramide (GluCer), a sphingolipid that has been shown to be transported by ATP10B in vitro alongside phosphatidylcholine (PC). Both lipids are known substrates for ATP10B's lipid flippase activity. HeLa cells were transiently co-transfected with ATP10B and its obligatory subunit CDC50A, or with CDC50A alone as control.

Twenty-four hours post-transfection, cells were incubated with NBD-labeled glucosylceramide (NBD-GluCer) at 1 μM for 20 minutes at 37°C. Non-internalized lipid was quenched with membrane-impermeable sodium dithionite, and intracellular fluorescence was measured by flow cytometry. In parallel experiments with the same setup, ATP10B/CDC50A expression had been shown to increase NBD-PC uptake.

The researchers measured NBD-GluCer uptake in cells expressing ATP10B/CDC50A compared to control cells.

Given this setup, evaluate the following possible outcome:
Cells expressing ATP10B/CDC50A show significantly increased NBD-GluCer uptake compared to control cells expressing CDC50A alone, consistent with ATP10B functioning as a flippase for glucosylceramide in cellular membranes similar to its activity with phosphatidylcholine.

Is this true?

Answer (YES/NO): NO